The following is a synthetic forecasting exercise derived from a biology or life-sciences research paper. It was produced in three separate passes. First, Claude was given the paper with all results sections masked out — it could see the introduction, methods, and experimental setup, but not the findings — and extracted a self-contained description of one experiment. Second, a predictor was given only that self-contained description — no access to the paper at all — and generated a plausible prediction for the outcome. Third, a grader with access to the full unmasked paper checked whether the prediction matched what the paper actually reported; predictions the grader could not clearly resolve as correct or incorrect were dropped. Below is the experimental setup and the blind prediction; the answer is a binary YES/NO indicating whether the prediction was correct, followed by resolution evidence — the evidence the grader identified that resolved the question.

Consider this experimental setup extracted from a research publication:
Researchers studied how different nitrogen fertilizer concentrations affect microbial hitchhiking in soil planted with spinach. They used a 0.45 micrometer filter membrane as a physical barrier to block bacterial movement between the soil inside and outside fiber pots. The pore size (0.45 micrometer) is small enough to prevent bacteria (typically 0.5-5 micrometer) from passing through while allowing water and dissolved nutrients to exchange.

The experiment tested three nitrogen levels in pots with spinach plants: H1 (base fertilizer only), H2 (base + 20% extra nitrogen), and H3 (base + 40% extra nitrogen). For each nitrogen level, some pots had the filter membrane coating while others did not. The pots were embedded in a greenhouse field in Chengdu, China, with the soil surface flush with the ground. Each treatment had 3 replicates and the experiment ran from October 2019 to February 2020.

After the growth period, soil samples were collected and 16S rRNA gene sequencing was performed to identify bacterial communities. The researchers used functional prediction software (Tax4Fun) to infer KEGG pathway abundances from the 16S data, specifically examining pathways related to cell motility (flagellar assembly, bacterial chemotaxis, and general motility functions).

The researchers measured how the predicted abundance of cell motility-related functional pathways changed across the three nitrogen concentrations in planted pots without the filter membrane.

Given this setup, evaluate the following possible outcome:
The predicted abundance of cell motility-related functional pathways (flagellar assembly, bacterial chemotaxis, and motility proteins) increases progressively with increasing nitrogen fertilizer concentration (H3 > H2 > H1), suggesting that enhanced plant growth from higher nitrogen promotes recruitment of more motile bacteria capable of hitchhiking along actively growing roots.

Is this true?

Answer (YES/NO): NO